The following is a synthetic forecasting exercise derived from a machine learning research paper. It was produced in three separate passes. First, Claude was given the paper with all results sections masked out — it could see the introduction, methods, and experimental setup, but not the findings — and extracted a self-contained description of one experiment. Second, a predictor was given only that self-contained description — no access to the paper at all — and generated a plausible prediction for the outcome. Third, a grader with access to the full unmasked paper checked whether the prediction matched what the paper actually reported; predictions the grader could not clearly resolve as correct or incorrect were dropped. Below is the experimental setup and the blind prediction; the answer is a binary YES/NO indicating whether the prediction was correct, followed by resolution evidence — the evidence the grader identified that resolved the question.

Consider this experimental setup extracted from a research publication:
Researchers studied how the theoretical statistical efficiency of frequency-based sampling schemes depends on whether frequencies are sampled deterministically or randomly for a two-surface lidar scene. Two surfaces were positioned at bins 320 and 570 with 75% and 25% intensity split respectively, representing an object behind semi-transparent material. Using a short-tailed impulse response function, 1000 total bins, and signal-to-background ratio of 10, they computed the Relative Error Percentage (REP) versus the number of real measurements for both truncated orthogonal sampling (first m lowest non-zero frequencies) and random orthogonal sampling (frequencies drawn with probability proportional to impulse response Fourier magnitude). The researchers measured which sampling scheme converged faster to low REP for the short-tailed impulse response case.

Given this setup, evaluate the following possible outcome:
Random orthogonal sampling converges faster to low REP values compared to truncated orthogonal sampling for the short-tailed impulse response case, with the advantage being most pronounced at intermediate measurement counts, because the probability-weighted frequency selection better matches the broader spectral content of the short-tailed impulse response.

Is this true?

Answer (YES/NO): NO